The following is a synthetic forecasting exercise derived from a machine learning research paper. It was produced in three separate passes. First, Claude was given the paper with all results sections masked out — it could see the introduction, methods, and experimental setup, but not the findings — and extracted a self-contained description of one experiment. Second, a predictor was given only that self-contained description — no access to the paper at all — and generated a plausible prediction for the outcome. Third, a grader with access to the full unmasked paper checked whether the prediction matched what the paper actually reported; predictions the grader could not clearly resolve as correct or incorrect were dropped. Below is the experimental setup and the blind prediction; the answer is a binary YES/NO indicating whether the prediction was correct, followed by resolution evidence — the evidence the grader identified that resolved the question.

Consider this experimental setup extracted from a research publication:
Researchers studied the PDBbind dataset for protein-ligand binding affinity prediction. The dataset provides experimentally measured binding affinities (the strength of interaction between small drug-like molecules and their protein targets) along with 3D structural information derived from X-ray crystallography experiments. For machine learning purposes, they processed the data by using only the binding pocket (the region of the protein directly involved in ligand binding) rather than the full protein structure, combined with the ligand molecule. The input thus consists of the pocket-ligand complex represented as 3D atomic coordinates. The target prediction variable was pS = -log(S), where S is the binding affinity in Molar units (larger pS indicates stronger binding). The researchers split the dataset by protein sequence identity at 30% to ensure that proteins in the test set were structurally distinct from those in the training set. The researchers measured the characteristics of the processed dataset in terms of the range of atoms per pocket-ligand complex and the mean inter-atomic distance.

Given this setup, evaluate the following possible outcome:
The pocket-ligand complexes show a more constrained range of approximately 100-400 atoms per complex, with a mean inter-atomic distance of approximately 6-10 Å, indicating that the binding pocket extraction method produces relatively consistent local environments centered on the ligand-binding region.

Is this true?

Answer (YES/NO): NO